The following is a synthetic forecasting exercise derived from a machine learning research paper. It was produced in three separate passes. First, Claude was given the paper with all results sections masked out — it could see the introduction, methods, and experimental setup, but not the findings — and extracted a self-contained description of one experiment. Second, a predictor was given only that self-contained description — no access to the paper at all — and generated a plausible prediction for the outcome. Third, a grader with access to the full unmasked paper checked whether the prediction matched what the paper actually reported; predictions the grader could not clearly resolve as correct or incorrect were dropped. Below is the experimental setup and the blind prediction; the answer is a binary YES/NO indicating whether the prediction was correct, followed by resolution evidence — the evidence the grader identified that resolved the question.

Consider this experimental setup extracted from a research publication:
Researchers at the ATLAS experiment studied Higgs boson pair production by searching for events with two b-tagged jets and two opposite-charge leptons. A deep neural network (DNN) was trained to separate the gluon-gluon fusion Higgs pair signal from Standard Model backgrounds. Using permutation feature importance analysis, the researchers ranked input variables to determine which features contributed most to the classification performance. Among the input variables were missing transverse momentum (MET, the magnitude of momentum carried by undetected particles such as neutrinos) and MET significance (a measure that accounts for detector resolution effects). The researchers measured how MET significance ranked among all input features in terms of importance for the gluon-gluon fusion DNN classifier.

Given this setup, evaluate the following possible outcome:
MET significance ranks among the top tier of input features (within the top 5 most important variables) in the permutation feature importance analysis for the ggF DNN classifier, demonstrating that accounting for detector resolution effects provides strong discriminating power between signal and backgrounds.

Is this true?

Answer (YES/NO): NO